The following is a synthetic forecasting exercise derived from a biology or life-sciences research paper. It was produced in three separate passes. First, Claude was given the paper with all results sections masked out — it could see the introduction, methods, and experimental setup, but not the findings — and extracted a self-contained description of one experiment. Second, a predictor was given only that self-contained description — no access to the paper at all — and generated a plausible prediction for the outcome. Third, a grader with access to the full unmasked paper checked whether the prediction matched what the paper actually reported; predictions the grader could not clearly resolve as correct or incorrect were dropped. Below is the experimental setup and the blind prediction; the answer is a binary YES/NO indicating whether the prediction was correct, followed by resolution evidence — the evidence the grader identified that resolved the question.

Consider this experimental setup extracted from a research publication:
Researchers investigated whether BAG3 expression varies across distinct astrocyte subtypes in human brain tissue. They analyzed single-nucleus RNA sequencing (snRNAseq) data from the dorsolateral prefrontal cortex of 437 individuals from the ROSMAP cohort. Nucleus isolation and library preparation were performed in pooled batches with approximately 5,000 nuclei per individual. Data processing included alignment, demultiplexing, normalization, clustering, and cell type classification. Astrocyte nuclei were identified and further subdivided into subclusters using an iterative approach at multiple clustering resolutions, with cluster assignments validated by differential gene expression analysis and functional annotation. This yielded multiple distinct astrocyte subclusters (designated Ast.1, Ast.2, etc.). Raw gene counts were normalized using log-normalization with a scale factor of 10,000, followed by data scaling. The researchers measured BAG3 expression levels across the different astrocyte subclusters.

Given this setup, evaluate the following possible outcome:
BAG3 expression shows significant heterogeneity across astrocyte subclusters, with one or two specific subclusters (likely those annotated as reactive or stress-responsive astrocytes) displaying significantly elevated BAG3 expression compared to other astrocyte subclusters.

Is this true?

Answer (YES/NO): YES